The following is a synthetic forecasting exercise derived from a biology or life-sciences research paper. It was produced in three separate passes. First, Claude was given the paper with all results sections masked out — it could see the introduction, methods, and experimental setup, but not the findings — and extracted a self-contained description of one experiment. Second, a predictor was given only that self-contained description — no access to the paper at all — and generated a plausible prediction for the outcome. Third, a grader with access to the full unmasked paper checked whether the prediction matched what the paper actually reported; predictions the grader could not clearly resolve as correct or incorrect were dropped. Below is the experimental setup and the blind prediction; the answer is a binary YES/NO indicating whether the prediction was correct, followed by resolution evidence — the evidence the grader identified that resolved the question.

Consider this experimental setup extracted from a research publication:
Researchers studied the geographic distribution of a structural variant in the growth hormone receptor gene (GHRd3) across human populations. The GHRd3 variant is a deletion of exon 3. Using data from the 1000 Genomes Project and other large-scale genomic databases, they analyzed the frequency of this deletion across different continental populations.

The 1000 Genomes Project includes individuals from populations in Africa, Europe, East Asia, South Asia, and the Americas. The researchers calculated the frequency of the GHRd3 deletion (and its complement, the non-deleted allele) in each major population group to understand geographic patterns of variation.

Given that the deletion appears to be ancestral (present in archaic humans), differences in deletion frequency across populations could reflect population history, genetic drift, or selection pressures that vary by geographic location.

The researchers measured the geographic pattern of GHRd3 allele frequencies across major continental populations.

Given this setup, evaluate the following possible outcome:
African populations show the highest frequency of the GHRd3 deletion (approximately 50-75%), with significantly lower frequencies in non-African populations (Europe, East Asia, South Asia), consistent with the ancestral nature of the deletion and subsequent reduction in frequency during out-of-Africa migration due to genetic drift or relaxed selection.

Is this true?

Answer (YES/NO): YES